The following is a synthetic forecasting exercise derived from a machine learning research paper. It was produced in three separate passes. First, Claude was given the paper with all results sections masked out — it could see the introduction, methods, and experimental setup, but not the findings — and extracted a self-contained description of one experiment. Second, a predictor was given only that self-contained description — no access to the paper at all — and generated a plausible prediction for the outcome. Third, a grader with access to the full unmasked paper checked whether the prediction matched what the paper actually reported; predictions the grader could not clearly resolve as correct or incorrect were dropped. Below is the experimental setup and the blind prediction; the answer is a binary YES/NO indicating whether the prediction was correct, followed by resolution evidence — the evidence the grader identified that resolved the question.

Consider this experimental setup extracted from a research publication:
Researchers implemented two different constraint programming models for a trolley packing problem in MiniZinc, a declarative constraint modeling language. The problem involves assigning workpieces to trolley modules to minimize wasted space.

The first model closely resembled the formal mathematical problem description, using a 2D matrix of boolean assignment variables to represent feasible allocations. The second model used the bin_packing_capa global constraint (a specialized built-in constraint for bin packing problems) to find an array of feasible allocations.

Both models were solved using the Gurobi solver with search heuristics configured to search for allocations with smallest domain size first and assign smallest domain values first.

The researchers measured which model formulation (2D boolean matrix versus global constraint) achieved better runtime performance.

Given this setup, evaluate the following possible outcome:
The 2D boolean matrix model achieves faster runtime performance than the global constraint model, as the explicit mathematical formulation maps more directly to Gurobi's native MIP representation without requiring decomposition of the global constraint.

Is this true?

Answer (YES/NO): NO